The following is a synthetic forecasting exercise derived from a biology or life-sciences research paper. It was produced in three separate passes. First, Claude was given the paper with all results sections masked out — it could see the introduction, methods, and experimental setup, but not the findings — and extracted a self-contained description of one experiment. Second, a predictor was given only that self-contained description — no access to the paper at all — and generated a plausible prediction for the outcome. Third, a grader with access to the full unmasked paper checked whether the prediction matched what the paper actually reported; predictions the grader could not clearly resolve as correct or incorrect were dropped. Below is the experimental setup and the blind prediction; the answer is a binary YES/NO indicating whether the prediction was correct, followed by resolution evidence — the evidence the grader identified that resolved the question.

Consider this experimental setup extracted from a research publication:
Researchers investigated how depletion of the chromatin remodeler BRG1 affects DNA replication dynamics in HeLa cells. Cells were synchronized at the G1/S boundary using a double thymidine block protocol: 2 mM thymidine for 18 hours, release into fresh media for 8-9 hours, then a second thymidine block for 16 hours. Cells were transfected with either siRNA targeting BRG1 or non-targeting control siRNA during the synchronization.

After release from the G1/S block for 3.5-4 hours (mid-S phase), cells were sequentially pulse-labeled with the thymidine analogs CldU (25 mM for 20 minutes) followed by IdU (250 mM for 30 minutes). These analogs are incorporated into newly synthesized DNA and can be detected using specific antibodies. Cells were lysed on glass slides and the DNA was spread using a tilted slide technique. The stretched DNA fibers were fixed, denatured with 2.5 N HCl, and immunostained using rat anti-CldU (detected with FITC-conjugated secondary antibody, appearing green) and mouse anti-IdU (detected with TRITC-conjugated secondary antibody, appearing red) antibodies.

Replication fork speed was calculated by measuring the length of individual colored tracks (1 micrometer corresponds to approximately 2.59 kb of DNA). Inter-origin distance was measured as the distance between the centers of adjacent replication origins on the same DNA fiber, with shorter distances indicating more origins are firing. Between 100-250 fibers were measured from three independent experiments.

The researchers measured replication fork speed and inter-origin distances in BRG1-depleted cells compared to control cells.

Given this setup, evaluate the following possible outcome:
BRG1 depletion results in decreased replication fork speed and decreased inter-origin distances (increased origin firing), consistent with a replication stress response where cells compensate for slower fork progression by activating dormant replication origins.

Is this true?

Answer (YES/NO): YES